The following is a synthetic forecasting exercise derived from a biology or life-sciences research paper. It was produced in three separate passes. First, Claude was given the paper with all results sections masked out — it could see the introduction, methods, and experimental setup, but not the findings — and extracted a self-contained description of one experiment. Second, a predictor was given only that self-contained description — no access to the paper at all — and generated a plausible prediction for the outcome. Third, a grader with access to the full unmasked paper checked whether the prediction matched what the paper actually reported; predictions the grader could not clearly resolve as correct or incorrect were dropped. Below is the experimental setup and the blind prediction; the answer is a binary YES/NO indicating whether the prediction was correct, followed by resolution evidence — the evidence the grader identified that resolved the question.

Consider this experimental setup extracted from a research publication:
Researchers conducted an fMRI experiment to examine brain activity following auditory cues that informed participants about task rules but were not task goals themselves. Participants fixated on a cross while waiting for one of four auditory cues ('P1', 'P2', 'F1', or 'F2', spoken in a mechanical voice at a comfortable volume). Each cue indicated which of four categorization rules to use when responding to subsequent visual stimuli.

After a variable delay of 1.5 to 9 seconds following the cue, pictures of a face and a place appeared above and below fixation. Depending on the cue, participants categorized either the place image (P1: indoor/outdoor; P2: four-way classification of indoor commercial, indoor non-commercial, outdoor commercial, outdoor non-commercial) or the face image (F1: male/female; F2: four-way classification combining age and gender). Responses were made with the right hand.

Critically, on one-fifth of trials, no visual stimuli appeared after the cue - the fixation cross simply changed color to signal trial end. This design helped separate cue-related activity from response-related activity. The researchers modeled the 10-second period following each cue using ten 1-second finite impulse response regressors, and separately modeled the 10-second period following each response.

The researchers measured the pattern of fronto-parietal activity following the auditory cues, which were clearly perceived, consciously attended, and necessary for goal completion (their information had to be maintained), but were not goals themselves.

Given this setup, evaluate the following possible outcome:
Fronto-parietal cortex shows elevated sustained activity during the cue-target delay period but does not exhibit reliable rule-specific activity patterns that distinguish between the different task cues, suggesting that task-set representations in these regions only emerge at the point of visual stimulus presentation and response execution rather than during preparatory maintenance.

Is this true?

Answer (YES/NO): NO